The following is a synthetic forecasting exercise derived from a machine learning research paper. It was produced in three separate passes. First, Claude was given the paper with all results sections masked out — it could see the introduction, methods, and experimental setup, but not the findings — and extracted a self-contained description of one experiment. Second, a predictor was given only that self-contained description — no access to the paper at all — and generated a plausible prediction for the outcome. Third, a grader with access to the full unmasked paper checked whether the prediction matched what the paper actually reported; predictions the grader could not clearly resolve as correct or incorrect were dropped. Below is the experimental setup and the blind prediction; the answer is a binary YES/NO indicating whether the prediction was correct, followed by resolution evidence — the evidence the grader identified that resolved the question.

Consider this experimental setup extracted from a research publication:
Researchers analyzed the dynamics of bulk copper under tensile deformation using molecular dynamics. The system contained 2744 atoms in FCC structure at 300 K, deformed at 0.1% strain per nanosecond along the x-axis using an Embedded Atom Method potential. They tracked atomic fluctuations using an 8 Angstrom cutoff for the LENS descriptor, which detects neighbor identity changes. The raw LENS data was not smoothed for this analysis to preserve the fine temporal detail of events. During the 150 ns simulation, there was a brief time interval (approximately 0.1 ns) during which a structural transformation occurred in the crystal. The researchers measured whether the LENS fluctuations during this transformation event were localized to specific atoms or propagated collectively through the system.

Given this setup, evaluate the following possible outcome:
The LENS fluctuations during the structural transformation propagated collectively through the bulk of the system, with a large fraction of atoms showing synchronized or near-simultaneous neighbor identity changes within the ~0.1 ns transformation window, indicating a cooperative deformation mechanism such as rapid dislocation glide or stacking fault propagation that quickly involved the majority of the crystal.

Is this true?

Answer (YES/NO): NO